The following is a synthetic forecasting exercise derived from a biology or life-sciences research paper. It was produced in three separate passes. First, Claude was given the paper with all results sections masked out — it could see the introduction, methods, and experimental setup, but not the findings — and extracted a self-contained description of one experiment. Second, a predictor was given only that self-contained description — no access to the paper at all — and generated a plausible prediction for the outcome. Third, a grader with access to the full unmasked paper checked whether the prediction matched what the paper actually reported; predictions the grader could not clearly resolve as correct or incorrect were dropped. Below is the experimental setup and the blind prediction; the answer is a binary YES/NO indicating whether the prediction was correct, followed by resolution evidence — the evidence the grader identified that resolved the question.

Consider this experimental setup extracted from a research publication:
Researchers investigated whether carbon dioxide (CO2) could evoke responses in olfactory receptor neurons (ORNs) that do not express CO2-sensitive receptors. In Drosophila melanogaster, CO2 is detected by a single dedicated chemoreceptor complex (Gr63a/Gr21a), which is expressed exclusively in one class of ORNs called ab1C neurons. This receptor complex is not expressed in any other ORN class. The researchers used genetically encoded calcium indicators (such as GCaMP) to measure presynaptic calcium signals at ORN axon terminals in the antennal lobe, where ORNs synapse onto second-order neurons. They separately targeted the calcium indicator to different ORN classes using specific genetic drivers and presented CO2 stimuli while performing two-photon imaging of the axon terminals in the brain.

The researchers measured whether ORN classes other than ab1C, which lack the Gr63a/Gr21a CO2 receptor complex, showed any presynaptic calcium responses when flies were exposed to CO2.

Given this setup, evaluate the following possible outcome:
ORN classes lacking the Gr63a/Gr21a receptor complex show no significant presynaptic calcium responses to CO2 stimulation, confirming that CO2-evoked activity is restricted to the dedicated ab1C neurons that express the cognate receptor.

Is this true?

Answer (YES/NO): NO